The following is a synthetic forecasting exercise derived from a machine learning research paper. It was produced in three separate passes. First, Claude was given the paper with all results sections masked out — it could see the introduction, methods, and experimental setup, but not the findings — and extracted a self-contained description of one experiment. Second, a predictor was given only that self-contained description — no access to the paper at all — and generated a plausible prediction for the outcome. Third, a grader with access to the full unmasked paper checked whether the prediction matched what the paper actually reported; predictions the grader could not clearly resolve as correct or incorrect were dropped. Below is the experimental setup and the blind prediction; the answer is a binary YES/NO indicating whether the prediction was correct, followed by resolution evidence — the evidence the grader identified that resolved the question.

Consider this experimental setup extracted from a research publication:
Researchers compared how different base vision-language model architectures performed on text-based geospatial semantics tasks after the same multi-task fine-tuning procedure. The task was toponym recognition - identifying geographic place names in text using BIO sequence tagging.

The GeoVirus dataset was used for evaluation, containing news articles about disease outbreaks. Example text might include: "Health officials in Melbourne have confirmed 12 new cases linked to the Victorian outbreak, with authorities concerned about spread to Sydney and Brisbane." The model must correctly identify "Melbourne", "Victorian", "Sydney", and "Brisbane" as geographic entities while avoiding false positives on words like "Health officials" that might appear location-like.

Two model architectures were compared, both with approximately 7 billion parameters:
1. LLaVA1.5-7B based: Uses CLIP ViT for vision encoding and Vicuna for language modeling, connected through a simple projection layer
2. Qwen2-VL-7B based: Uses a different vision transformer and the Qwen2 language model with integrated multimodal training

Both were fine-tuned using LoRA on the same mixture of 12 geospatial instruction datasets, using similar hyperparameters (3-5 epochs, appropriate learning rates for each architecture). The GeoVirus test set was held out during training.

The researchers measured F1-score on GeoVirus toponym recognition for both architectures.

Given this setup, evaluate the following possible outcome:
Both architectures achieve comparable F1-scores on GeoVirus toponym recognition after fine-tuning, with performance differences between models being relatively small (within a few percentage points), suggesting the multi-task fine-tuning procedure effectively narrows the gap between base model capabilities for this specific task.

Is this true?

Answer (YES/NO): NO